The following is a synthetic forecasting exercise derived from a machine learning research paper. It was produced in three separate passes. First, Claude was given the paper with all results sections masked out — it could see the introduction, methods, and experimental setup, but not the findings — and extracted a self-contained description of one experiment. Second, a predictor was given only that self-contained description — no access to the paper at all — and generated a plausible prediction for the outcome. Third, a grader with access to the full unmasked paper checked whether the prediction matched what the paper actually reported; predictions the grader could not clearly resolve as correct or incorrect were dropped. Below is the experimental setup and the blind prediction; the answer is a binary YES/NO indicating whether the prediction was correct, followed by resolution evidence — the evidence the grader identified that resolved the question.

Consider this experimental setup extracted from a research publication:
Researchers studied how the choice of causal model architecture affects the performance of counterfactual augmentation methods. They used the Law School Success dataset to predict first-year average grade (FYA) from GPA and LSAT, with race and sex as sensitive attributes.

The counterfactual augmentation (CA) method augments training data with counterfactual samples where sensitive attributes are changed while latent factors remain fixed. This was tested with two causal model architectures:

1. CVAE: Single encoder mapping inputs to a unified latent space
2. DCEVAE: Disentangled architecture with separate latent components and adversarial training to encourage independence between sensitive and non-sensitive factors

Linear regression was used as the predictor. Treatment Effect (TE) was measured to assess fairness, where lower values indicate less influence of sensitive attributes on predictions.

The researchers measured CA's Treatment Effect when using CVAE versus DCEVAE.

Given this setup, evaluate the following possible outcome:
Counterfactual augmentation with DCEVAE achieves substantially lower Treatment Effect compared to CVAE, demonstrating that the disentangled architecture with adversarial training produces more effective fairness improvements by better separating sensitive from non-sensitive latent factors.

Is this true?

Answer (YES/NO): YES